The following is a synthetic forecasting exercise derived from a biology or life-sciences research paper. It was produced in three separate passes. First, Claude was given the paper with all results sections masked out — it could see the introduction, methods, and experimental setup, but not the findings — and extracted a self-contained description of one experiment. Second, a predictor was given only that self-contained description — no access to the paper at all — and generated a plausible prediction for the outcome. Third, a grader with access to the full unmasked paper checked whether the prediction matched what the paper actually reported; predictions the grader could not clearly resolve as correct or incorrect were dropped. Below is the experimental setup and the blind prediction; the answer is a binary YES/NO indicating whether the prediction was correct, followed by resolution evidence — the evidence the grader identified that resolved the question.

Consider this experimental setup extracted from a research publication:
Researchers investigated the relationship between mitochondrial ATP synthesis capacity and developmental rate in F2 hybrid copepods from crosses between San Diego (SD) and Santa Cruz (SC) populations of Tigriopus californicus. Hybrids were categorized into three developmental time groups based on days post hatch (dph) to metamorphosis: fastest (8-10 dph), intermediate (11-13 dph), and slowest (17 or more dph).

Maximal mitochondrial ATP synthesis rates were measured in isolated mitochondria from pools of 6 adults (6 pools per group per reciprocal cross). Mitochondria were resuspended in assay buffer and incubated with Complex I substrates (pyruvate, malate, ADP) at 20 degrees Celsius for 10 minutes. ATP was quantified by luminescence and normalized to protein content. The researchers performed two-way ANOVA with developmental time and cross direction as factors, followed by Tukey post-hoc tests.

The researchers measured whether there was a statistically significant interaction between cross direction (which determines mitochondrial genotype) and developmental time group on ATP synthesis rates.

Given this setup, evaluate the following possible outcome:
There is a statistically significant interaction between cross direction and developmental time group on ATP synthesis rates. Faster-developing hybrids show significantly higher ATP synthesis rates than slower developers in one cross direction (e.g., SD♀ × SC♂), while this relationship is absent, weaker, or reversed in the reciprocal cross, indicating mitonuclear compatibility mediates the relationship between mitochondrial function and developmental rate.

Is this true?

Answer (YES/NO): NO